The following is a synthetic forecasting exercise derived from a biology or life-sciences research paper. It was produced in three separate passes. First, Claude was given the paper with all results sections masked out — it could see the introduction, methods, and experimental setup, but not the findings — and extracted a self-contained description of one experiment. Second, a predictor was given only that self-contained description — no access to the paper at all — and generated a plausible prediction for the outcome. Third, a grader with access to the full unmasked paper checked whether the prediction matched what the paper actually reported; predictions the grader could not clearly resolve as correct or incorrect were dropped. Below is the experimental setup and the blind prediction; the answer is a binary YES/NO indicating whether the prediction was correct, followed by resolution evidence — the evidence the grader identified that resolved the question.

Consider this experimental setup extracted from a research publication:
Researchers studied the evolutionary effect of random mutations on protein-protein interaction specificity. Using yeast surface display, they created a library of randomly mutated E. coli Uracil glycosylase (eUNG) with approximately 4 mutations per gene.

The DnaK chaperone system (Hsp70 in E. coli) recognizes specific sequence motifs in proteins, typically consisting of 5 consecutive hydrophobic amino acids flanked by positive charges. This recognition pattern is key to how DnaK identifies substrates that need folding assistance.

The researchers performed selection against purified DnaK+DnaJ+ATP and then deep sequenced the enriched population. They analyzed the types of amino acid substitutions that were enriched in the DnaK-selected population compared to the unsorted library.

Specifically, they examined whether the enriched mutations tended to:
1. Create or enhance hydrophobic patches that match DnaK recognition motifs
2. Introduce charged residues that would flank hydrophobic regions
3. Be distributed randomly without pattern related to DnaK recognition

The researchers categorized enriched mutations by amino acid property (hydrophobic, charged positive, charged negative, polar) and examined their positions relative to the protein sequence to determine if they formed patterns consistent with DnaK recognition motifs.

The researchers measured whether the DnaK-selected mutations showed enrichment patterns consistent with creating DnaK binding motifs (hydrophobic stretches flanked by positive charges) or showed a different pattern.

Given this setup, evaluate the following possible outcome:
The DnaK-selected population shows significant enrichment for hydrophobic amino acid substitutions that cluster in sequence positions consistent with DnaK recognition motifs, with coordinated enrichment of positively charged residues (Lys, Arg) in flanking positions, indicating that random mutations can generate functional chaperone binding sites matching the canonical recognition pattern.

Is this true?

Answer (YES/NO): NO